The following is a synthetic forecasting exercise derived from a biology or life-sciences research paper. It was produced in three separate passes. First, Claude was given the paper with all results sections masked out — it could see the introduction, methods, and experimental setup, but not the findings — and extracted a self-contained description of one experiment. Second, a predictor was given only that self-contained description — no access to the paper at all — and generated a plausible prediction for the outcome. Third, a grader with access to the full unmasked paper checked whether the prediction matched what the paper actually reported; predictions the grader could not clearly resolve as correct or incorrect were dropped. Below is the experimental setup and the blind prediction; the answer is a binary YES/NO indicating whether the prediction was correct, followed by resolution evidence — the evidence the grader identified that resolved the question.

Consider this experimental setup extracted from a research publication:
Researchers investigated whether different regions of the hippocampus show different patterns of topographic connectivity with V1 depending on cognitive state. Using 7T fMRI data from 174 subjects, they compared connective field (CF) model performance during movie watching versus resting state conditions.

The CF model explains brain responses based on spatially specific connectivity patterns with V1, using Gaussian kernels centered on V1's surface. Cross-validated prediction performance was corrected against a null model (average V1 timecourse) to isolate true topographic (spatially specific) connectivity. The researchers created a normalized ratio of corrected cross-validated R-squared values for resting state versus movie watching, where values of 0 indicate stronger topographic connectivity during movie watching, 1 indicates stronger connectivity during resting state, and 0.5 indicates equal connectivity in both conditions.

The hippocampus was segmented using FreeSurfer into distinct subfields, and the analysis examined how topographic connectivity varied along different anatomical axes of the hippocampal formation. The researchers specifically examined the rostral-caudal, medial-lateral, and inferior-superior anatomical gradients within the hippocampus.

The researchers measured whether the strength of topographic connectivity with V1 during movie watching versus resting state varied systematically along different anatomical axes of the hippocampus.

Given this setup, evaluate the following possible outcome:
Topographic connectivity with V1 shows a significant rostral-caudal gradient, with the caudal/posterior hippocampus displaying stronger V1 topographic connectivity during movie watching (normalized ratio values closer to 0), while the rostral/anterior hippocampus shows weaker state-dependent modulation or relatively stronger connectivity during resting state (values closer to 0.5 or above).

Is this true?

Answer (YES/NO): NO